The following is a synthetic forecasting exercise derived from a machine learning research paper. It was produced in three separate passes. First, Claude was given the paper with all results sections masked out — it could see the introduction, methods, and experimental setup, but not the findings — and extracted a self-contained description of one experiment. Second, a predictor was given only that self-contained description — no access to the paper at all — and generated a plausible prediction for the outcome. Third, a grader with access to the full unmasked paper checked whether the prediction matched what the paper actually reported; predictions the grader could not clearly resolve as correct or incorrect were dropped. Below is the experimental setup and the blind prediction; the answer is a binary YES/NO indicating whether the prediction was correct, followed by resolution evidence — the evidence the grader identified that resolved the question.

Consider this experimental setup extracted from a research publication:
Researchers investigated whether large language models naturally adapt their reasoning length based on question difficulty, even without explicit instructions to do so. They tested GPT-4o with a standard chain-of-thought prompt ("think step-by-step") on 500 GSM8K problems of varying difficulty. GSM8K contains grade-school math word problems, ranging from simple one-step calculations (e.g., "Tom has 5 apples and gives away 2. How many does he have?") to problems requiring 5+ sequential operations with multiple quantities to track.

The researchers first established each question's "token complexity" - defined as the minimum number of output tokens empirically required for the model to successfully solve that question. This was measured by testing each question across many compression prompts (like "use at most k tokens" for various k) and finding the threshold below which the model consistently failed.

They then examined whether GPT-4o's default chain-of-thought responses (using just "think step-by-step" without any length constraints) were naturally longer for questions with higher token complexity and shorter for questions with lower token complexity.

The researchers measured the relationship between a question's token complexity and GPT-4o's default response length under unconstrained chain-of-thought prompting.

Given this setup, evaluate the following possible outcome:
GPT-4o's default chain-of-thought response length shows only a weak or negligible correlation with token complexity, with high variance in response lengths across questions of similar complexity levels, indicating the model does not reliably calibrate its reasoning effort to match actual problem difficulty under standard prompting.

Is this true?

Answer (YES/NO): NO